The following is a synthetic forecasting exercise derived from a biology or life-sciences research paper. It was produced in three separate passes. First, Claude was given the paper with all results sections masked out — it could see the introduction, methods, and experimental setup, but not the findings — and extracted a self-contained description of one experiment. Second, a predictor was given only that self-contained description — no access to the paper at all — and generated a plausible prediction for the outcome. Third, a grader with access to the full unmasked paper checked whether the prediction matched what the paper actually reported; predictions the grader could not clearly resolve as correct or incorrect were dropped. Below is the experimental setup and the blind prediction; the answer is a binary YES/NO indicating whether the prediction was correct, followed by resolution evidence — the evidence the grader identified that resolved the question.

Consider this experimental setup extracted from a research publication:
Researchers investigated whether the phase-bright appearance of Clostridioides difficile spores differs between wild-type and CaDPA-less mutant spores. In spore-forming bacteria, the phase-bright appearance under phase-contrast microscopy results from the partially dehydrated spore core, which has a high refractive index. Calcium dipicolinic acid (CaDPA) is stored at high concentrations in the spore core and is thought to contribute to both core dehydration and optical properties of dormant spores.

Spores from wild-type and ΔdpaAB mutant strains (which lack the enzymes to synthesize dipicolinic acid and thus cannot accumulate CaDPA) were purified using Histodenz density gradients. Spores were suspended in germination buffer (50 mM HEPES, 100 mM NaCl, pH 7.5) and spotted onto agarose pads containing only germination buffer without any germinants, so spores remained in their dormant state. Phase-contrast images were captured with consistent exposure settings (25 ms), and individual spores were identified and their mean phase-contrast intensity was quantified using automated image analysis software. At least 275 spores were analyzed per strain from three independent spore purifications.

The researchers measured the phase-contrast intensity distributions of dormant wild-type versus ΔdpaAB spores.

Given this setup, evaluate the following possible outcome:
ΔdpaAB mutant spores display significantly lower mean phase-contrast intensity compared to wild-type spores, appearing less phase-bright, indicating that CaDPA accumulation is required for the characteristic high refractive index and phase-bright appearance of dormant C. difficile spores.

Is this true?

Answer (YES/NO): YES